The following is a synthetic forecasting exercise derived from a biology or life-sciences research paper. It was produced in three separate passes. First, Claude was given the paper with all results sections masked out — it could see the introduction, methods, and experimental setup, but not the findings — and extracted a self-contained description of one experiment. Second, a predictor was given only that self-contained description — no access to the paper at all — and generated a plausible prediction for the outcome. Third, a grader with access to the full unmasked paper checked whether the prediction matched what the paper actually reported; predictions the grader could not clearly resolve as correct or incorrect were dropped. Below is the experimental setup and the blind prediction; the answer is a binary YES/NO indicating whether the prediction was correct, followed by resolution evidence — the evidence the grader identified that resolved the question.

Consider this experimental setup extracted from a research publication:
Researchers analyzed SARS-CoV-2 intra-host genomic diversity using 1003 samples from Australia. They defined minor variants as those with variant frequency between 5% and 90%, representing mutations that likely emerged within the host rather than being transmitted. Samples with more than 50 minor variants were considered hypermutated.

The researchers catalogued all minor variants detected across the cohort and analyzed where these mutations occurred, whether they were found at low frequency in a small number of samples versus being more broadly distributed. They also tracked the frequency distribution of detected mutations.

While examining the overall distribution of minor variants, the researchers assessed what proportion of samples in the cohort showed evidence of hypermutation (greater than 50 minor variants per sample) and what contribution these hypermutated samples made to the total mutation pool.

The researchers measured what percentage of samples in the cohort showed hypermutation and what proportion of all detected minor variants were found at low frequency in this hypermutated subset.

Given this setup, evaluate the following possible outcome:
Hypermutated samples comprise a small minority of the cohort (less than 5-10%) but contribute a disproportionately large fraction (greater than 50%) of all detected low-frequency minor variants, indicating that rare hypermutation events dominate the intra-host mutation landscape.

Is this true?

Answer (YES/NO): NO